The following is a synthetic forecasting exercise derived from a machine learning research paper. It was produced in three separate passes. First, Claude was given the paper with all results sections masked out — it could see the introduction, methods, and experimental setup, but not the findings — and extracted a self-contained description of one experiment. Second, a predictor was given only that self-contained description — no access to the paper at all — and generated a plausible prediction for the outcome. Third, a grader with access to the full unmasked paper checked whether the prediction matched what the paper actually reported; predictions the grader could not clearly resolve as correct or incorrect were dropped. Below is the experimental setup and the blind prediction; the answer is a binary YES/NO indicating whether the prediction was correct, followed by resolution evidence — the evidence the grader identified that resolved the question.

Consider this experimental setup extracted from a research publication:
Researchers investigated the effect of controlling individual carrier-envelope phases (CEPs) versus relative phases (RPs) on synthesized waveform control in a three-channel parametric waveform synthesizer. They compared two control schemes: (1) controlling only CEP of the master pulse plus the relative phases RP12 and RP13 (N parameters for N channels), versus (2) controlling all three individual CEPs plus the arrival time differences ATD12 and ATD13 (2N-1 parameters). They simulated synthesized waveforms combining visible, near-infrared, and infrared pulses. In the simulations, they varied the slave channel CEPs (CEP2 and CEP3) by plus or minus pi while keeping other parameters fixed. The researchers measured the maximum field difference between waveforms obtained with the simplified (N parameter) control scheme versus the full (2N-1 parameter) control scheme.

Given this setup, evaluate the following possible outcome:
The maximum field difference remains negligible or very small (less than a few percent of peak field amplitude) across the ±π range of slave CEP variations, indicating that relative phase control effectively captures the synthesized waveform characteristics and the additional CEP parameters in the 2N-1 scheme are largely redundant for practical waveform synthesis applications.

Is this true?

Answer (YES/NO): NO